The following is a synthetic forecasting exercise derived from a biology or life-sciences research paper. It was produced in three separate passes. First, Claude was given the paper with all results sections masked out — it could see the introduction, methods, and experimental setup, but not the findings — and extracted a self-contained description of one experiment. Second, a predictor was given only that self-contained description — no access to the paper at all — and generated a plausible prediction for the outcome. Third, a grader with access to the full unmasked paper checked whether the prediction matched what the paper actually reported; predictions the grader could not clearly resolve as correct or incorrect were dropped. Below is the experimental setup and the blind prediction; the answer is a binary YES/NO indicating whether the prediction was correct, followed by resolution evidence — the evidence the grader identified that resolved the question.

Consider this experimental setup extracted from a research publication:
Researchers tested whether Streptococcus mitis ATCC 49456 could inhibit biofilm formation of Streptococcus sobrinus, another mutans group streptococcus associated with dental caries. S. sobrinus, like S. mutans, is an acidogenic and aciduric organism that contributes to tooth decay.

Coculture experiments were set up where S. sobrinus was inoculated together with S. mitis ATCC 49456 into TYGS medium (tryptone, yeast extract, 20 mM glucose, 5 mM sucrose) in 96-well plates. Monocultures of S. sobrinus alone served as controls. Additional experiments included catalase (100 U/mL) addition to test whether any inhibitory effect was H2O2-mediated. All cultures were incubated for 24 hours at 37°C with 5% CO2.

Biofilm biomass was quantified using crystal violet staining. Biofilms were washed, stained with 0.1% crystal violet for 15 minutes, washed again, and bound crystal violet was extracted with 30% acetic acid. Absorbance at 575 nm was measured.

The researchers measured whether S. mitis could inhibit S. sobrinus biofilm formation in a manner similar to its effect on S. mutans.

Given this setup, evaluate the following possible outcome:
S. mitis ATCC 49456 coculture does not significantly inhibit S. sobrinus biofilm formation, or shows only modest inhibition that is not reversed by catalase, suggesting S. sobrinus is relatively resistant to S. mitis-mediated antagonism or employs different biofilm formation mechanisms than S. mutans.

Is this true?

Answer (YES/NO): NO